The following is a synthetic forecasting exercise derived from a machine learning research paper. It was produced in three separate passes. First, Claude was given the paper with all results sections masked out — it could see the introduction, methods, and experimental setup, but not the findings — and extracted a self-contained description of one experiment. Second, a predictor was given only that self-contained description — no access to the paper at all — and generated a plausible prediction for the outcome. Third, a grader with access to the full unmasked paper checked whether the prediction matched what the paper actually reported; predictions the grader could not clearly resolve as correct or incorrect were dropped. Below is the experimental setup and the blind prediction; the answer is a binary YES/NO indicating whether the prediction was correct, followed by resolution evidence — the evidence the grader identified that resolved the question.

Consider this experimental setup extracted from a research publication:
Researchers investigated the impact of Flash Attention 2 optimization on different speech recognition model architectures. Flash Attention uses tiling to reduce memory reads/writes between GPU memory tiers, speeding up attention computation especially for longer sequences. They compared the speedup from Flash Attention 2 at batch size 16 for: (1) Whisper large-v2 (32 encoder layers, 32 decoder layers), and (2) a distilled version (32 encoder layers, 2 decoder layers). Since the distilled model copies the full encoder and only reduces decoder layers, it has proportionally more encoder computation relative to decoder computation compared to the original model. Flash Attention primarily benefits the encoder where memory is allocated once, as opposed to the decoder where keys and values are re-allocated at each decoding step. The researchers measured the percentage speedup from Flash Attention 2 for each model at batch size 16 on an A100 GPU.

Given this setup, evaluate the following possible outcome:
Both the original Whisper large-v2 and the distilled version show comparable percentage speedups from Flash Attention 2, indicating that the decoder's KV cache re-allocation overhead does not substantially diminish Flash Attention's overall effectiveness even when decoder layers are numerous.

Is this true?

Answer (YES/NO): NO